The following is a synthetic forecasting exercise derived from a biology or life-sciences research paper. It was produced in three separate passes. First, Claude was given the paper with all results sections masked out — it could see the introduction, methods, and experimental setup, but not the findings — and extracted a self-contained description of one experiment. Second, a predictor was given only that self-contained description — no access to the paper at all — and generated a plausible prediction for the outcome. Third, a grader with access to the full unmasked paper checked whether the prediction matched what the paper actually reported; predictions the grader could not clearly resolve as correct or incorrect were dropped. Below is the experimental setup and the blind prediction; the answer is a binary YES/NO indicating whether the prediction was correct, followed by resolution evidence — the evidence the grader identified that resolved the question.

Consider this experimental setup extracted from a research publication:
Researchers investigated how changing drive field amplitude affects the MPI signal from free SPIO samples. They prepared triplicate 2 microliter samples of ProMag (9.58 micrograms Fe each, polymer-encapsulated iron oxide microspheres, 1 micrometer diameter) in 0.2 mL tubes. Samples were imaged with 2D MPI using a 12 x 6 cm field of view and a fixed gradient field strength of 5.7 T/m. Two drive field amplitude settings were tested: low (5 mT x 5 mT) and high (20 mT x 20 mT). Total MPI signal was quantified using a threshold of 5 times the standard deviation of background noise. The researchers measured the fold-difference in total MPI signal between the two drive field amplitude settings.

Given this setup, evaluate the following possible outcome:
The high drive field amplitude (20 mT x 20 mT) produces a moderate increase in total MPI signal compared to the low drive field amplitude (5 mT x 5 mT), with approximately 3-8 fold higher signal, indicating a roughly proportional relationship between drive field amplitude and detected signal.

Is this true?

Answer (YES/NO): YES